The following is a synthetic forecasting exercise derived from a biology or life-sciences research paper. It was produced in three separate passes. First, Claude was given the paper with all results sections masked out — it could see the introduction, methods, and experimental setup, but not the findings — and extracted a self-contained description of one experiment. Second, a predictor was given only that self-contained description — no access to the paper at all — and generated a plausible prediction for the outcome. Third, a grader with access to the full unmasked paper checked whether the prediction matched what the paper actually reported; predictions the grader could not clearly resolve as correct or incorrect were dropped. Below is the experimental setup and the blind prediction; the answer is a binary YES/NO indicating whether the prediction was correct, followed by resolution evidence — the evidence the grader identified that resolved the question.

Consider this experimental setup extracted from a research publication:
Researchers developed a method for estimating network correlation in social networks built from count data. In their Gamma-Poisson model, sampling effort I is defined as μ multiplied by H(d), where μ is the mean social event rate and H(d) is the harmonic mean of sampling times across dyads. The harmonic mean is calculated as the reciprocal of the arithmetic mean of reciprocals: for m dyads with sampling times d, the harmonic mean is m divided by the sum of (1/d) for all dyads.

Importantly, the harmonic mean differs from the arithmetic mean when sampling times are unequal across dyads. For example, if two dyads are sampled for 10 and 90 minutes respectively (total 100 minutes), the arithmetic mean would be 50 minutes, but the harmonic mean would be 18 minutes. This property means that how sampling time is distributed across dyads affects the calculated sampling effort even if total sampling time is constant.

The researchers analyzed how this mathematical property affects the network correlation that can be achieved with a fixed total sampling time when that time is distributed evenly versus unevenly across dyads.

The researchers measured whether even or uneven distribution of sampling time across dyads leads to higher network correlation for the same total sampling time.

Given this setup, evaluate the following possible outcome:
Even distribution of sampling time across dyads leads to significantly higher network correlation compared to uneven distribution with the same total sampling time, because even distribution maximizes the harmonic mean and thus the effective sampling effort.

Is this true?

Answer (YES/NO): YES